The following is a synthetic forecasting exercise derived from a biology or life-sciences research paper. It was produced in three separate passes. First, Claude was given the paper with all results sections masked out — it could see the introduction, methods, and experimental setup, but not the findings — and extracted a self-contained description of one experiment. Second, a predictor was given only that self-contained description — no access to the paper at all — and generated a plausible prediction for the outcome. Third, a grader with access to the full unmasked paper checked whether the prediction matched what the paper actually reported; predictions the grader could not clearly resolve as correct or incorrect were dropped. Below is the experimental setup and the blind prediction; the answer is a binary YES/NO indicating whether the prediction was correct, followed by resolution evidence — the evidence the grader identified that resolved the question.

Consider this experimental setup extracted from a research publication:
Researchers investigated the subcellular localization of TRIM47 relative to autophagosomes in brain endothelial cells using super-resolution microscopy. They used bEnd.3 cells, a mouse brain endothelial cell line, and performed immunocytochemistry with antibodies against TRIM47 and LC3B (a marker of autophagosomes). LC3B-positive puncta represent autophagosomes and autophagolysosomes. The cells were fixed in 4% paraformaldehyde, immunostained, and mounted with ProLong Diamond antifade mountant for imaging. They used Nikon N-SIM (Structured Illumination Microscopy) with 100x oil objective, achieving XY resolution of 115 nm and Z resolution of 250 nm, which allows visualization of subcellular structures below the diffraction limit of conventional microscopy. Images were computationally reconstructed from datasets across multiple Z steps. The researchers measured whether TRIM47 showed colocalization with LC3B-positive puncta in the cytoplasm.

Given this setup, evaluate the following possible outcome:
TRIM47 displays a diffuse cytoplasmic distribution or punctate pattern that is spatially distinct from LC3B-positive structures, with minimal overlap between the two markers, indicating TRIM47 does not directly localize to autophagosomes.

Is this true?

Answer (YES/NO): NO